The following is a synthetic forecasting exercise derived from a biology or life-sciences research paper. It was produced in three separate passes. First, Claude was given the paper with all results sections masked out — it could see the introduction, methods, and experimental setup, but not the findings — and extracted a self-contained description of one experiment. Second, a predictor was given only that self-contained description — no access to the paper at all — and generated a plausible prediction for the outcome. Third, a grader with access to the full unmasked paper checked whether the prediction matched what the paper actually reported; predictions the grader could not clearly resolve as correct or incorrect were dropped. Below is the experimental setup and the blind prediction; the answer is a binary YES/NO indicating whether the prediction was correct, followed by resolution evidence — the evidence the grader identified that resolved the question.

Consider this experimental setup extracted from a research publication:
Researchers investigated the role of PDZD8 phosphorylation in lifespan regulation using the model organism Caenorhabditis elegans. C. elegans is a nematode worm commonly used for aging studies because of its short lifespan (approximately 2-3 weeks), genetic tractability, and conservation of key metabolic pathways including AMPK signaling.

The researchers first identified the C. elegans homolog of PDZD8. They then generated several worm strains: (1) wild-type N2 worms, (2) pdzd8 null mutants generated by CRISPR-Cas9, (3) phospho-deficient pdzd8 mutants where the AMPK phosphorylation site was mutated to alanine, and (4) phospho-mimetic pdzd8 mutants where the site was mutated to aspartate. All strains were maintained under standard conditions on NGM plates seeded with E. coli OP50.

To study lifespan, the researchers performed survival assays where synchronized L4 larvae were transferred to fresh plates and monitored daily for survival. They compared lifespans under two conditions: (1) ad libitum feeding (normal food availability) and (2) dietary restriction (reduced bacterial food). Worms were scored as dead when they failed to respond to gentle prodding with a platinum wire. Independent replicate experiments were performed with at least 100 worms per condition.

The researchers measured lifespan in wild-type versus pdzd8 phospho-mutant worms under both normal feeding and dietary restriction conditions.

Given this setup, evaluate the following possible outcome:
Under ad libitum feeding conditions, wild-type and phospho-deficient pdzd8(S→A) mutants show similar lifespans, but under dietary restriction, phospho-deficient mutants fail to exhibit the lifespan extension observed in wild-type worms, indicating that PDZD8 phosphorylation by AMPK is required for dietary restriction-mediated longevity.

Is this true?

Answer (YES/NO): YES